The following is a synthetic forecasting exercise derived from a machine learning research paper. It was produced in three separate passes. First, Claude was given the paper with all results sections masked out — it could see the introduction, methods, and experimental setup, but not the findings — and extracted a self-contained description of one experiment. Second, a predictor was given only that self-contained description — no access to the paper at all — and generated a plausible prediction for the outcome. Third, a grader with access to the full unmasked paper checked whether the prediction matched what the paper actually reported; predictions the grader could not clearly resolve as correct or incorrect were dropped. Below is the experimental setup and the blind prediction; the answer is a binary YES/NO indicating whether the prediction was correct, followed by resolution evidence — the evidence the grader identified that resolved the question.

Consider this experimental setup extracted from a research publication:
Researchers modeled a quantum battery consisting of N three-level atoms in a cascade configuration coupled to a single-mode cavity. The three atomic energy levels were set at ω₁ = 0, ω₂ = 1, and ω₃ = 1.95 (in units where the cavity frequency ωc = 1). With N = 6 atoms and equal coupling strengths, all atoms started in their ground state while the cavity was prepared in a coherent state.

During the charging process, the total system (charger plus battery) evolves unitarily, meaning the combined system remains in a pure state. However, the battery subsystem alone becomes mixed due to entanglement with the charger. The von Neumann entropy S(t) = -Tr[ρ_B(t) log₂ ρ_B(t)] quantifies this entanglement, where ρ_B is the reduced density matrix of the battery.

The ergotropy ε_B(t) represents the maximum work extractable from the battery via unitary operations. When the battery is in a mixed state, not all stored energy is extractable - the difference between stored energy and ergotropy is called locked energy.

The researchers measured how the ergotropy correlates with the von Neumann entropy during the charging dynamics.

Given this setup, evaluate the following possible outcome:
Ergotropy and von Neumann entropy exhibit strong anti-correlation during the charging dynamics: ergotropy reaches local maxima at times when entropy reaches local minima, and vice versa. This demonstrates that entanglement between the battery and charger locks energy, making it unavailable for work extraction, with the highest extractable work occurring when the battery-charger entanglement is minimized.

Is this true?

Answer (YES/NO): YES